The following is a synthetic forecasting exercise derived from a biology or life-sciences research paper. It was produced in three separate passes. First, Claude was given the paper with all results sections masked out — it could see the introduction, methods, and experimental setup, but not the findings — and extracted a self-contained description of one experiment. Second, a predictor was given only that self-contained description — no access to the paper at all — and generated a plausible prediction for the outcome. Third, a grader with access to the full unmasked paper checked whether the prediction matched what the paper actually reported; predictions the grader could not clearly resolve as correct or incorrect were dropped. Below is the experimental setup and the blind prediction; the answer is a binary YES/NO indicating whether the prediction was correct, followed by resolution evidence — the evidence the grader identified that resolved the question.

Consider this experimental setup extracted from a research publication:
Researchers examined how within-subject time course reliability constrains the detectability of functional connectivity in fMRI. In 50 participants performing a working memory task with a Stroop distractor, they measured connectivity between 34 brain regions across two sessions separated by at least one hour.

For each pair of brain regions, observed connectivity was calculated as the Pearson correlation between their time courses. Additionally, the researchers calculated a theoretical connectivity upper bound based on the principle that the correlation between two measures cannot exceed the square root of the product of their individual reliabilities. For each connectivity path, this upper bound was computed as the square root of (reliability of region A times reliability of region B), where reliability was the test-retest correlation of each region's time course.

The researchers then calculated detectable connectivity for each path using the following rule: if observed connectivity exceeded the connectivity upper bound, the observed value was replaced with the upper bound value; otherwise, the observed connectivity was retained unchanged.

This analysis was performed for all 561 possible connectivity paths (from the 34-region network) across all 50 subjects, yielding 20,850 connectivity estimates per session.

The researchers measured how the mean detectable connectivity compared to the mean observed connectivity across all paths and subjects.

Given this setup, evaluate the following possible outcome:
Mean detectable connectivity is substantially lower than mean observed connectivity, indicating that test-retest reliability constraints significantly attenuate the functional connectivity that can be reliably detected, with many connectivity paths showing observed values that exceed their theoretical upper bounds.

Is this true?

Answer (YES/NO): YES